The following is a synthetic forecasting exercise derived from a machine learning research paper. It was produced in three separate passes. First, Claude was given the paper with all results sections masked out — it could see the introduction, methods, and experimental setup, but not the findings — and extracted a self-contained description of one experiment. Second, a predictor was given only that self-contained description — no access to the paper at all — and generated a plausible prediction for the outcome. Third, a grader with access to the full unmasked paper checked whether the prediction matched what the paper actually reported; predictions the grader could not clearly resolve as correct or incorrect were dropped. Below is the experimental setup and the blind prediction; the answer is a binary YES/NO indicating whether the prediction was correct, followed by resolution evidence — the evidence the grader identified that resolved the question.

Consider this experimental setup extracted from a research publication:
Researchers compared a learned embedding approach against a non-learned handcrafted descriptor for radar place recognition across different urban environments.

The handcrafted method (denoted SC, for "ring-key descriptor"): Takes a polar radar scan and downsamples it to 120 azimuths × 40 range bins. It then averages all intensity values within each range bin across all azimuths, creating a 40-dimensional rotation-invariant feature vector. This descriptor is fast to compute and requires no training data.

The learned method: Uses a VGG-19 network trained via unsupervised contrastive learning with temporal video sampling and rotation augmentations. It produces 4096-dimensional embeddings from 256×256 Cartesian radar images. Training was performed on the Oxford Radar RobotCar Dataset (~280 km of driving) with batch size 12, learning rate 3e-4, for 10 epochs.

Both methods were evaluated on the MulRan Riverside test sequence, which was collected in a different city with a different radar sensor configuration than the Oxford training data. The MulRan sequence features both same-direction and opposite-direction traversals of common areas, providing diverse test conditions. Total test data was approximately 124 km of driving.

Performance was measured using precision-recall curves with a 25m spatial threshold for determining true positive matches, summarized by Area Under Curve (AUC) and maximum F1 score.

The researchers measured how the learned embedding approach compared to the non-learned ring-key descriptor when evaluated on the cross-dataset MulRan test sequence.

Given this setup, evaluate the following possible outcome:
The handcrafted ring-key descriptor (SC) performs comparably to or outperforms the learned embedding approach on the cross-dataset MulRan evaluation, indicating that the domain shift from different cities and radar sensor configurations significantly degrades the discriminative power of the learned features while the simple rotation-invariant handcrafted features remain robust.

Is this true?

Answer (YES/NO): NO